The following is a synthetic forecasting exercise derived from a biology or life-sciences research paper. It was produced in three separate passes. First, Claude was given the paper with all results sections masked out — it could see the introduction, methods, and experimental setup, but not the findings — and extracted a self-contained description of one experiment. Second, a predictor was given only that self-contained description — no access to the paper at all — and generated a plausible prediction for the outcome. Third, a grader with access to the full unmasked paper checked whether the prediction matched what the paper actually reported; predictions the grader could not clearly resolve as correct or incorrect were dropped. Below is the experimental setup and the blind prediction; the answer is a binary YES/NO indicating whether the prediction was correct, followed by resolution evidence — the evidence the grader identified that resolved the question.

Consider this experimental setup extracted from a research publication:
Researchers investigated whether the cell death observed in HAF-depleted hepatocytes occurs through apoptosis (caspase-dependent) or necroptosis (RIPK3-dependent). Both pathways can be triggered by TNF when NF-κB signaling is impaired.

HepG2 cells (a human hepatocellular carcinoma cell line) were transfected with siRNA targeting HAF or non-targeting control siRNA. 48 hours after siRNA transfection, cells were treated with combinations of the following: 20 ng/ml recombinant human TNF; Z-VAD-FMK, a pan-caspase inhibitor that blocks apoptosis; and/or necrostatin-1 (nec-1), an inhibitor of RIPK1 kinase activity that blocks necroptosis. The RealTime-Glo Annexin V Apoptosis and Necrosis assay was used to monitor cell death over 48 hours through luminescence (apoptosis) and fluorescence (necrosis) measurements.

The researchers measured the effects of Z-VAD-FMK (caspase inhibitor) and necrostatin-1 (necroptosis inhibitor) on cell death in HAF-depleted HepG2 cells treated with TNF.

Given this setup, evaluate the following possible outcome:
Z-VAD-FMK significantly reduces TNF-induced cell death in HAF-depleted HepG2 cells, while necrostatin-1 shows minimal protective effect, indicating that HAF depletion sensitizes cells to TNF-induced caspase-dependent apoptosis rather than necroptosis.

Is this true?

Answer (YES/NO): YES